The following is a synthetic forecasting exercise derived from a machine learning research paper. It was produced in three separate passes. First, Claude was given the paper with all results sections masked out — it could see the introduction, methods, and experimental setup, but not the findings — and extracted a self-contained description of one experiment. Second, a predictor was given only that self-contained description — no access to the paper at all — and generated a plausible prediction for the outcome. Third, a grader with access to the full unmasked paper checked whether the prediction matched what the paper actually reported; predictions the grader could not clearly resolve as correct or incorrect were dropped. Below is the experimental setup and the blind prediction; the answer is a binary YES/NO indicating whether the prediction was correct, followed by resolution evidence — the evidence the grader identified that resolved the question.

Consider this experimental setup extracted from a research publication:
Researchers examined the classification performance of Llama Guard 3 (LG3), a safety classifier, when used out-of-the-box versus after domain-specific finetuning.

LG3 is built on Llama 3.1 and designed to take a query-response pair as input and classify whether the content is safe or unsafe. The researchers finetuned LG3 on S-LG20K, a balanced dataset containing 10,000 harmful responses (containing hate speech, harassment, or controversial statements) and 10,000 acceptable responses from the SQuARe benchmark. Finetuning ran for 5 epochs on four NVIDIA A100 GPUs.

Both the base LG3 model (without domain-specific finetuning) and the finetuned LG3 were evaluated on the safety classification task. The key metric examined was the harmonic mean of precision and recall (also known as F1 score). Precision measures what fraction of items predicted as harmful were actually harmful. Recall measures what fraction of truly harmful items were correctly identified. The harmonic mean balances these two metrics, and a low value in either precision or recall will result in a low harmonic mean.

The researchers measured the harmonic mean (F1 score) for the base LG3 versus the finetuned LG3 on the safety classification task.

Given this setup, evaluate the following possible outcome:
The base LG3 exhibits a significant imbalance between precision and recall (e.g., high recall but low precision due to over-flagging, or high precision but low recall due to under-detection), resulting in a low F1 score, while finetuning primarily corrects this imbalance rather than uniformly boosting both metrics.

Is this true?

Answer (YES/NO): YES